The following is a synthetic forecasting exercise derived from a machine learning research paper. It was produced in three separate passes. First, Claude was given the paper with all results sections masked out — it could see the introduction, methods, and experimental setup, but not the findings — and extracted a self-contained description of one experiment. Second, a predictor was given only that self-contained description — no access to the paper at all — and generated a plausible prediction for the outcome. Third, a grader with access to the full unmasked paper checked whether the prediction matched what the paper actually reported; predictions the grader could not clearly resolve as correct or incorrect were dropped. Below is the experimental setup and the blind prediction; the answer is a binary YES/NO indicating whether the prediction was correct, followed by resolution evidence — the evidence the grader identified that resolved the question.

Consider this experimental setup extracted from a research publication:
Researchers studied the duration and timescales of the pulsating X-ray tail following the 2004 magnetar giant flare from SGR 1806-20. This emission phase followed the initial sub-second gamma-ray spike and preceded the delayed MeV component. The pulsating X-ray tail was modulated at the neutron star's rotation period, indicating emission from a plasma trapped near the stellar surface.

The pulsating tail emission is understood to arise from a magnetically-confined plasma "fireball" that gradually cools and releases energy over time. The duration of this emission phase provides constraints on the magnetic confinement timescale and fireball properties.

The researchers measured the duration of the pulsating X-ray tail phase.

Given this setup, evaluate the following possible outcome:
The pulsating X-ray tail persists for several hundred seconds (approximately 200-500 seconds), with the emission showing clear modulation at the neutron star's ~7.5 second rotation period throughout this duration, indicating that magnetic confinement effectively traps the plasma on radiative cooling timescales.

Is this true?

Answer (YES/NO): YES